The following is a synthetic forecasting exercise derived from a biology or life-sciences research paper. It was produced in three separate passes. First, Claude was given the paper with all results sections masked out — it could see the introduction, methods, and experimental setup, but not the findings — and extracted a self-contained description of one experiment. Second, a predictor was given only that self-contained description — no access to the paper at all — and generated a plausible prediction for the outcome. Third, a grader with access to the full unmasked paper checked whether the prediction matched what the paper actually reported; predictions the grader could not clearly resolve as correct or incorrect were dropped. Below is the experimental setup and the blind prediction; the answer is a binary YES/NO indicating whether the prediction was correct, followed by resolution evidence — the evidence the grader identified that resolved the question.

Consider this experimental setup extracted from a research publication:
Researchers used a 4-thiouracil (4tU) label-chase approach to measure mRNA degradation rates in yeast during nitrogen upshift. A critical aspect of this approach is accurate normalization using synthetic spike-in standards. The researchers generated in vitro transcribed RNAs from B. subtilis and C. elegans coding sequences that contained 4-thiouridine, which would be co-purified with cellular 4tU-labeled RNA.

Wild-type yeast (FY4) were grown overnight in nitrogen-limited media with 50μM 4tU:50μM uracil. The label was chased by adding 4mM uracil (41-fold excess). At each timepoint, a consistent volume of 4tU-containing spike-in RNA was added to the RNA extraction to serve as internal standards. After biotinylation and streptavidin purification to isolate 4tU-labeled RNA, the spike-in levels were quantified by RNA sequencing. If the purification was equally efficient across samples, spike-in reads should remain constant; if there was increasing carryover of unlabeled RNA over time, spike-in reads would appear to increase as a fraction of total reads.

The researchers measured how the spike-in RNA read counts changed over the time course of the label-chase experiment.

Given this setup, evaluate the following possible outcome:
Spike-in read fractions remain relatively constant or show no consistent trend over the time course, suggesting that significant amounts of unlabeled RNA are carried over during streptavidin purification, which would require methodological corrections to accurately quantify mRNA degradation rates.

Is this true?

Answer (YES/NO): NO